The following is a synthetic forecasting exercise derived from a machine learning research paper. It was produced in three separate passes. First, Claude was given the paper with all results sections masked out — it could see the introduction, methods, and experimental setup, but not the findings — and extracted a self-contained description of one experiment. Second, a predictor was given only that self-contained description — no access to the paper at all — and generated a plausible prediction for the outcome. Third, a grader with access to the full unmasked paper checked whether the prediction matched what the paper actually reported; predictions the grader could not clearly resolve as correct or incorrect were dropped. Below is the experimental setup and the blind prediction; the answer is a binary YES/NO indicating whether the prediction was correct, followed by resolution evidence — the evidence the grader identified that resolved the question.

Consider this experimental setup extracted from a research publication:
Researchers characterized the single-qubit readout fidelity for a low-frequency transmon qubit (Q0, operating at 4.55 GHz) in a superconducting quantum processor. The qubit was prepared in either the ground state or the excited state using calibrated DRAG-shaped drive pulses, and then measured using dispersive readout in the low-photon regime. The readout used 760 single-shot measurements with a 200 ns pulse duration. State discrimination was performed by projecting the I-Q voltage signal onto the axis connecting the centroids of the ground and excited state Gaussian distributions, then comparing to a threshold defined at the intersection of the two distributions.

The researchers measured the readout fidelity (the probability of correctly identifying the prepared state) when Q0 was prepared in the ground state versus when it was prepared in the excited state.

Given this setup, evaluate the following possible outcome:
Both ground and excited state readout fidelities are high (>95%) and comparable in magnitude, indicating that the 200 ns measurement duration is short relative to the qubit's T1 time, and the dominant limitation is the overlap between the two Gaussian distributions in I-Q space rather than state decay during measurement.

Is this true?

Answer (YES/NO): NO